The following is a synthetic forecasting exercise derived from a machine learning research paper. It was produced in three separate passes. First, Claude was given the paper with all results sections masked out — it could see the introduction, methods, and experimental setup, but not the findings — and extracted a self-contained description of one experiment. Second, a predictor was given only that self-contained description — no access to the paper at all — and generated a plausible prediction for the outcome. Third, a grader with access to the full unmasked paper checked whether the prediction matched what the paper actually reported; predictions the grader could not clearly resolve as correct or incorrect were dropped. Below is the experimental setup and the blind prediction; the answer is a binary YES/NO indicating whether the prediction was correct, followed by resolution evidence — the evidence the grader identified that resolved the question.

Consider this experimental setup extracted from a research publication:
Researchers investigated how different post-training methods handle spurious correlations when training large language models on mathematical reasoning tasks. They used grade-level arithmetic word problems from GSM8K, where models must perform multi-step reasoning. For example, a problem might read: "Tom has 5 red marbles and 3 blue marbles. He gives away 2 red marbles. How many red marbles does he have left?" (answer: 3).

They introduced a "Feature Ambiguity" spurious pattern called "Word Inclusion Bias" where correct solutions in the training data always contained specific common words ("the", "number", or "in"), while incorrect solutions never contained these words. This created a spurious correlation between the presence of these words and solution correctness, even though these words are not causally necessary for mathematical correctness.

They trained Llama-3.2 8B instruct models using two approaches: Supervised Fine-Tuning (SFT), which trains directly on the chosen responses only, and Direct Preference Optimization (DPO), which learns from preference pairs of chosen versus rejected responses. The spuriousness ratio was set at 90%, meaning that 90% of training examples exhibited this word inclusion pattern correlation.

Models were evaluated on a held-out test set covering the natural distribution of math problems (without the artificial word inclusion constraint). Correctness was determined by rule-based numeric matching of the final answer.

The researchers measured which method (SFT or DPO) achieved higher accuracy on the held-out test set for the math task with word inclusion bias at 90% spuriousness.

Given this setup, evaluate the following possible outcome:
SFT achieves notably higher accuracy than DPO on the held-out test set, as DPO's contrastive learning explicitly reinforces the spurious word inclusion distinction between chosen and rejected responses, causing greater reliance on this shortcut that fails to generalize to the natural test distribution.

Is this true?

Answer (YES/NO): NO